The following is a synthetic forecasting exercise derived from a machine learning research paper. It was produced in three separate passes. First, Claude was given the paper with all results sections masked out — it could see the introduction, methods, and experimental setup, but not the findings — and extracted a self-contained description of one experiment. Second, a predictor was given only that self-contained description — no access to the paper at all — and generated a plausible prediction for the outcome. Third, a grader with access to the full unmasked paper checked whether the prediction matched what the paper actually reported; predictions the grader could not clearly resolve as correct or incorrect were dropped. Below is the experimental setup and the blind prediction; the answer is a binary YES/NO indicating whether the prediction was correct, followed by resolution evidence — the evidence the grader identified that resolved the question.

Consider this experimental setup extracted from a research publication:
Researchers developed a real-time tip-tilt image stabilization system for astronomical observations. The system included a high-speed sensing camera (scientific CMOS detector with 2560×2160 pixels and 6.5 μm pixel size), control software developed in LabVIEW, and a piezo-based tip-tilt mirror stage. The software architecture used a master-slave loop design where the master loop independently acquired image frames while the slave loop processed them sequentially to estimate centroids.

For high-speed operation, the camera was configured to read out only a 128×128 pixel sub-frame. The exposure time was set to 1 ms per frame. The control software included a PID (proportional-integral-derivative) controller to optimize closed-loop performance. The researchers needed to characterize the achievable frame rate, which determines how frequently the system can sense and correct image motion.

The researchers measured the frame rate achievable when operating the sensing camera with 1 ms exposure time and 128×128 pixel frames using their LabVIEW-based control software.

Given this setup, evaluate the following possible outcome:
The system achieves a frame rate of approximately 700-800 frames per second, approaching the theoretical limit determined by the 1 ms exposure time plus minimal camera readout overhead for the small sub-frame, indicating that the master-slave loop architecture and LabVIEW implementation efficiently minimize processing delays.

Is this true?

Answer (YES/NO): NO